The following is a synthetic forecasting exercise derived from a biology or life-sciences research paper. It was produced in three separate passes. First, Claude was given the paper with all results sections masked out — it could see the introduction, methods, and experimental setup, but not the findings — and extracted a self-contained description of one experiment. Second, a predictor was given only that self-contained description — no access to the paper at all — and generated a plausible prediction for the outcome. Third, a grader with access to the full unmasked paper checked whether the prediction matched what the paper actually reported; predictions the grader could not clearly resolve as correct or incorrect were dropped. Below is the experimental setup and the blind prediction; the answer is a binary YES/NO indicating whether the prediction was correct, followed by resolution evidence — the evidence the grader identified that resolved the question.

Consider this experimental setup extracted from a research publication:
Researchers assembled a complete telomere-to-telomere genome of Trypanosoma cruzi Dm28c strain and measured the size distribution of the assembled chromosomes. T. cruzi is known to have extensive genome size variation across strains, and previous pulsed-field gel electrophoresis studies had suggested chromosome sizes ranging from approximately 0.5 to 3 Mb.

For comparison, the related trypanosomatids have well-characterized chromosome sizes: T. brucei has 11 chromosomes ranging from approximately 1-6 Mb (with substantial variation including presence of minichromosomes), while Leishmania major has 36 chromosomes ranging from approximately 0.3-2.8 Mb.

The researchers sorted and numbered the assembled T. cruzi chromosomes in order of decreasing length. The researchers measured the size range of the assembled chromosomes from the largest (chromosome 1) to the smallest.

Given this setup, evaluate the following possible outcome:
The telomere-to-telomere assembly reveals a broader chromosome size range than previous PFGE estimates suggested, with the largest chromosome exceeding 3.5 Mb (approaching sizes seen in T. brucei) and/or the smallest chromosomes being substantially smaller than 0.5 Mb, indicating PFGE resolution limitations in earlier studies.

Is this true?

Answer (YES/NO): NO